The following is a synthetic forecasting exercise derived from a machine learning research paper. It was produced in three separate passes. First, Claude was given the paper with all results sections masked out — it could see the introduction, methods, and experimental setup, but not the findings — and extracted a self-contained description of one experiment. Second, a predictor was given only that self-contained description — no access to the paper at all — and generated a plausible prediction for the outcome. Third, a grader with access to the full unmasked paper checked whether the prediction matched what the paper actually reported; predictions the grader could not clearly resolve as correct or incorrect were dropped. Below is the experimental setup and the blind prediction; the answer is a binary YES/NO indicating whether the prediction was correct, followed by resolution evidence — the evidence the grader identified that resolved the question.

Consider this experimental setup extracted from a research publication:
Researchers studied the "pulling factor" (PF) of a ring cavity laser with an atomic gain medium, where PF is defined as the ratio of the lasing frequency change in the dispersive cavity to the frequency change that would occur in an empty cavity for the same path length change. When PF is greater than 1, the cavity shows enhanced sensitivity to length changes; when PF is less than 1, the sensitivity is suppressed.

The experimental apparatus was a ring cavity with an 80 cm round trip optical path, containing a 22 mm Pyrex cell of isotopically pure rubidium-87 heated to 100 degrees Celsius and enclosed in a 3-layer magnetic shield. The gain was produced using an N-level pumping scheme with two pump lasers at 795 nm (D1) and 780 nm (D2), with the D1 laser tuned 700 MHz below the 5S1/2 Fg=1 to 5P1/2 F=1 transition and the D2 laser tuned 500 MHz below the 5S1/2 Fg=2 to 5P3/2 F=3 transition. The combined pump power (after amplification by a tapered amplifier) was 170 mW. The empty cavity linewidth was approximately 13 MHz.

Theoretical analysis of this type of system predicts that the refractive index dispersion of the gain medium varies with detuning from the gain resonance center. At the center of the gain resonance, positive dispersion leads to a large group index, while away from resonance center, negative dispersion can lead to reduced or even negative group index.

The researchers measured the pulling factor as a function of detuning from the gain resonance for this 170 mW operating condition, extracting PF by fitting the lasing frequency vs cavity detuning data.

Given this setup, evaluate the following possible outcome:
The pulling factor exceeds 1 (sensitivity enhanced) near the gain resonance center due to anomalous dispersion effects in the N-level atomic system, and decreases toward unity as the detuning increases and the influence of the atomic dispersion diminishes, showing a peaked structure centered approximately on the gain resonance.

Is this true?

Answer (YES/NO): NO